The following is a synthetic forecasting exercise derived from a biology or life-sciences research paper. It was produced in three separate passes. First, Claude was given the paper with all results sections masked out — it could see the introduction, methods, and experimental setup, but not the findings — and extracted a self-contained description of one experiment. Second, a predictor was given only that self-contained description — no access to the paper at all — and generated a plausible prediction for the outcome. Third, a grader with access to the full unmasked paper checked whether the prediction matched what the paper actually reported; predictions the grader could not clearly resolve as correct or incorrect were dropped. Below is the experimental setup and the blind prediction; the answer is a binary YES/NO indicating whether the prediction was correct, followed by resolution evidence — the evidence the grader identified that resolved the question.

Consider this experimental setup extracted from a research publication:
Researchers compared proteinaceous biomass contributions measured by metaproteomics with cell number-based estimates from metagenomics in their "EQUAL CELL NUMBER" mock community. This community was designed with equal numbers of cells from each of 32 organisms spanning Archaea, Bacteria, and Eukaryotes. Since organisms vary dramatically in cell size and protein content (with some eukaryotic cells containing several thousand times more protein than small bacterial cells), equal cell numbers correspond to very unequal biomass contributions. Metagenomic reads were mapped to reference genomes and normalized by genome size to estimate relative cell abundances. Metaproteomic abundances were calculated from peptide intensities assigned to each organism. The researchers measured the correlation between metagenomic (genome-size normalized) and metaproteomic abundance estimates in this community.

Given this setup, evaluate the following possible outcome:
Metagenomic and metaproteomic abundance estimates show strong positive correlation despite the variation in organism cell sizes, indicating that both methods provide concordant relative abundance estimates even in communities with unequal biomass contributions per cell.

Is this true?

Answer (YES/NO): NO